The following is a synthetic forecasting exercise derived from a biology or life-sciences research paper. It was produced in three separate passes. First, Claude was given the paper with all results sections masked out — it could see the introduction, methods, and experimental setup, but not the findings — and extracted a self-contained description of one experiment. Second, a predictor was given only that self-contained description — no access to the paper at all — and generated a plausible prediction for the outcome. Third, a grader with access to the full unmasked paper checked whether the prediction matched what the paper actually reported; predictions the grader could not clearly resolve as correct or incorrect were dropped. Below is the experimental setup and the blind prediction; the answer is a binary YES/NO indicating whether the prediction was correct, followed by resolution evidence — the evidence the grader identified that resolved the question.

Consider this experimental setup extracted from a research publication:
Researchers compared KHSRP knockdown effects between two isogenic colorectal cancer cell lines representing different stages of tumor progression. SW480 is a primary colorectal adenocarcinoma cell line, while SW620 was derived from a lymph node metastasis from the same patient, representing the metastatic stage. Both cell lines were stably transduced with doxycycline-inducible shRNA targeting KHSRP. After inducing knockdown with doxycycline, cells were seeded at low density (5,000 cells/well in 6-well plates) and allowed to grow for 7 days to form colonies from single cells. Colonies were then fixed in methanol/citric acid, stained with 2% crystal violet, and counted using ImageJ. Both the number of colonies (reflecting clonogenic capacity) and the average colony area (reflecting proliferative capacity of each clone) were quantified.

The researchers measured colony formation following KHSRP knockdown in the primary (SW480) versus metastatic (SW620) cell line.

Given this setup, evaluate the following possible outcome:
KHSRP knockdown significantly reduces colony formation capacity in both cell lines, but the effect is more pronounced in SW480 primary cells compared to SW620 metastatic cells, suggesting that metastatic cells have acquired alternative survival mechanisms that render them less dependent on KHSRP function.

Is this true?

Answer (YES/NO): NO